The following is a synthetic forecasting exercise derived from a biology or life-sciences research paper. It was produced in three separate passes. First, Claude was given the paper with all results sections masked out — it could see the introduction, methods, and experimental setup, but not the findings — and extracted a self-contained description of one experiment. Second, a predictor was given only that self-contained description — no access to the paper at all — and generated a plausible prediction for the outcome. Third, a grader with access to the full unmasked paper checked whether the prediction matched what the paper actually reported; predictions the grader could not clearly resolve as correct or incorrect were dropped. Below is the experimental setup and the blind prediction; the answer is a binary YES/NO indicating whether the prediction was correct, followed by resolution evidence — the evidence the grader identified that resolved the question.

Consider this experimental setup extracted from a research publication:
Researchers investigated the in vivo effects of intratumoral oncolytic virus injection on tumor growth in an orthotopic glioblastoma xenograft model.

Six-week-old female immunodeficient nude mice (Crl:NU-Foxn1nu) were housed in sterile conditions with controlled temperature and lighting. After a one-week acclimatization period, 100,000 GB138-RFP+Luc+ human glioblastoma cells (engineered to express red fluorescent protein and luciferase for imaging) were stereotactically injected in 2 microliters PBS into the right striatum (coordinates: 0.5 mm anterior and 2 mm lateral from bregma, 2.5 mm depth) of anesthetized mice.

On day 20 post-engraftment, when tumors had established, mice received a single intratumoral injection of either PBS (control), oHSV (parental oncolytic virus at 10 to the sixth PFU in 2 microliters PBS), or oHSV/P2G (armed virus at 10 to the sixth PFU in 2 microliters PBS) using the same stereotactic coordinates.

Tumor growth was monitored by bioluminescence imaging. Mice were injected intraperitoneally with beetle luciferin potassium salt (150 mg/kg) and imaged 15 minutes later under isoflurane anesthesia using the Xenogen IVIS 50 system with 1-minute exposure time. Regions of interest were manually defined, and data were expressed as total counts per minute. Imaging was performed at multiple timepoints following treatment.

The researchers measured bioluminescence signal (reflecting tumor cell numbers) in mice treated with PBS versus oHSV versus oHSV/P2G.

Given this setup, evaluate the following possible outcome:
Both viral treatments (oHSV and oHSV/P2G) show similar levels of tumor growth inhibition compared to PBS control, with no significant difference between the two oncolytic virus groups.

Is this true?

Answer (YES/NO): YES